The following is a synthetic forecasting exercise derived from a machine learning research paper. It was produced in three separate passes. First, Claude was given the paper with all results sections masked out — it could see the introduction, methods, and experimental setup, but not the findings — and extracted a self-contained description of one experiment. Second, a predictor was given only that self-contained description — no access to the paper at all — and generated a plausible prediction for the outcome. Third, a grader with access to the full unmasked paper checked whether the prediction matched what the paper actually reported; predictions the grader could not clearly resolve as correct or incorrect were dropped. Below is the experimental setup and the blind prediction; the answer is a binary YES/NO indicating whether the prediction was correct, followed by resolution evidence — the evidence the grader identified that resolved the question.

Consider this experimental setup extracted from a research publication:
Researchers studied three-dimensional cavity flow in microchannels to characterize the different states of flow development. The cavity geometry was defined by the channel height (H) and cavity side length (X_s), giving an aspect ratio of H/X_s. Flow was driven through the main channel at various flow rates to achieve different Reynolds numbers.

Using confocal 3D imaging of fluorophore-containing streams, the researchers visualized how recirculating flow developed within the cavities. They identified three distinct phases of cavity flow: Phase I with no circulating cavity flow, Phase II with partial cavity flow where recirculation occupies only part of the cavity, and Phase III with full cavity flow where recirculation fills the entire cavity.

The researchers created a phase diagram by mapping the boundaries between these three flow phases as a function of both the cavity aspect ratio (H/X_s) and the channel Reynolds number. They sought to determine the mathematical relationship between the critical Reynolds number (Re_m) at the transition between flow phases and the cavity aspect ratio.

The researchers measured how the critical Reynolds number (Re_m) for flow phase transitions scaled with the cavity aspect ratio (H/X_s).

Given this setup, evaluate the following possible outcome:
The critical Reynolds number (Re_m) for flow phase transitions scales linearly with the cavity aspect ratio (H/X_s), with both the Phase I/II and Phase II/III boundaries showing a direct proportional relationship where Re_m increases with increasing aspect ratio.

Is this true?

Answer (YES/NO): NO